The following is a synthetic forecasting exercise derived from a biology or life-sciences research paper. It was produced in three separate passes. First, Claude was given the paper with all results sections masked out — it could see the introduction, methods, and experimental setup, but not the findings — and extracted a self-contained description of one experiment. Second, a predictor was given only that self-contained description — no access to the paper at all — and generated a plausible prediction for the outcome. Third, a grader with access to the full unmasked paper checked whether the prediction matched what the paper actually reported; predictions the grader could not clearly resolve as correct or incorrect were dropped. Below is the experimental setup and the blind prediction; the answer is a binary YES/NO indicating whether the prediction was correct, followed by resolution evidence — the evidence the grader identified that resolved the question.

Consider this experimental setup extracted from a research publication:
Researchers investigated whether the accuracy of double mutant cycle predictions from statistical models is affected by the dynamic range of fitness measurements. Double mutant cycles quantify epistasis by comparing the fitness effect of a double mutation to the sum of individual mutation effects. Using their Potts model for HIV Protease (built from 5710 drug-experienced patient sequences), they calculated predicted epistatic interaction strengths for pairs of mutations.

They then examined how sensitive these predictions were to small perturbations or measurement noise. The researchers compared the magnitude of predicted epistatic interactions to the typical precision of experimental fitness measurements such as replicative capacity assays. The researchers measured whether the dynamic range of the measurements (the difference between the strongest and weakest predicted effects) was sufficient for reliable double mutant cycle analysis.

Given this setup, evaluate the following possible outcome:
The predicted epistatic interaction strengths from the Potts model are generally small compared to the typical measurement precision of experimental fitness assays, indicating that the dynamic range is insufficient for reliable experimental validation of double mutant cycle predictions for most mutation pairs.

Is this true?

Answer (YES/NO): YES